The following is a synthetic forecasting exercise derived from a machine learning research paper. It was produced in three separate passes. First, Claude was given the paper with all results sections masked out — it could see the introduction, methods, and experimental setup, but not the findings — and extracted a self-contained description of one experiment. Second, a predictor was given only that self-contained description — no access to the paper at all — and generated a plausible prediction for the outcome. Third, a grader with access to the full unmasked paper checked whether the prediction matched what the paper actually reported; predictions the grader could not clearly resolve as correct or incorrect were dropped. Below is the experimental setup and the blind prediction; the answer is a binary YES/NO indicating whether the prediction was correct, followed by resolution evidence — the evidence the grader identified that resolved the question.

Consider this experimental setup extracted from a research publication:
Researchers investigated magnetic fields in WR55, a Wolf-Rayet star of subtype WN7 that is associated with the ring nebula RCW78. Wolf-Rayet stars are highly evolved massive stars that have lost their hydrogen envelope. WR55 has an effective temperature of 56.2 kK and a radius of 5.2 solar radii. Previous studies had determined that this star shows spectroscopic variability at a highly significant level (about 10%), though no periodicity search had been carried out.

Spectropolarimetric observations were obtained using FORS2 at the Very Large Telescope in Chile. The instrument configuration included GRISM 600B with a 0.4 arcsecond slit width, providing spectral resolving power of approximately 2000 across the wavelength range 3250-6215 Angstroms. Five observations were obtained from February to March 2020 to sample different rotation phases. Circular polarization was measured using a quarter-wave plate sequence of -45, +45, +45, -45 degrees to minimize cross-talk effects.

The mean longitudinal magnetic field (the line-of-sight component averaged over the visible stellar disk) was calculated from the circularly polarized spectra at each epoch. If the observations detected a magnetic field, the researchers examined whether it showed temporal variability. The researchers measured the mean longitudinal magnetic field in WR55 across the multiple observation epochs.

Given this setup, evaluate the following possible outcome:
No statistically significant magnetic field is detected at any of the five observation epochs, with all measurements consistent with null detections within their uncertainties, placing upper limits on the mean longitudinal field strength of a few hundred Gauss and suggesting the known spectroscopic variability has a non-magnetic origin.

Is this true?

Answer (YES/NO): NO